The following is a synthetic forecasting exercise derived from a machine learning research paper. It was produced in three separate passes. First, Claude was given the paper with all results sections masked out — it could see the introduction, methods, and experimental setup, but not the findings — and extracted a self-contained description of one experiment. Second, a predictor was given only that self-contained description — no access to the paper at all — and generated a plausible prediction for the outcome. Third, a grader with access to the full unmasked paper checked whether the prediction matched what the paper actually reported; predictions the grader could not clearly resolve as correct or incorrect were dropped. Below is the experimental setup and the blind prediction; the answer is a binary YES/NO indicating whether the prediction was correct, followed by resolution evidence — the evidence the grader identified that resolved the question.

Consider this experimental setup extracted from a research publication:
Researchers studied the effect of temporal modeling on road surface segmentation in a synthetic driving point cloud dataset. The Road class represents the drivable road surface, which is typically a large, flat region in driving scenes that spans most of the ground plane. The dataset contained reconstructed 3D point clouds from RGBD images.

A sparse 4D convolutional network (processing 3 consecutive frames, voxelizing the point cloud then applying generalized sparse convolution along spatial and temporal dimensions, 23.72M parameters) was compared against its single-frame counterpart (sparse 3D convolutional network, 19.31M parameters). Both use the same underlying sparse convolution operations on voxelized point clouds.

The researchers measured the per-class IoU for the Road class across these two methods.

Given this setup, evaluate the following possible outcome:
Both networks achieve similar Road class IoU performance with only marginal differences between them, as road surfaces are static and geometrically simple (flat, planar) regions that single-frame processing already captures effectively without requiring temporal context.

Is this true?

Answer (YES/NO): YES